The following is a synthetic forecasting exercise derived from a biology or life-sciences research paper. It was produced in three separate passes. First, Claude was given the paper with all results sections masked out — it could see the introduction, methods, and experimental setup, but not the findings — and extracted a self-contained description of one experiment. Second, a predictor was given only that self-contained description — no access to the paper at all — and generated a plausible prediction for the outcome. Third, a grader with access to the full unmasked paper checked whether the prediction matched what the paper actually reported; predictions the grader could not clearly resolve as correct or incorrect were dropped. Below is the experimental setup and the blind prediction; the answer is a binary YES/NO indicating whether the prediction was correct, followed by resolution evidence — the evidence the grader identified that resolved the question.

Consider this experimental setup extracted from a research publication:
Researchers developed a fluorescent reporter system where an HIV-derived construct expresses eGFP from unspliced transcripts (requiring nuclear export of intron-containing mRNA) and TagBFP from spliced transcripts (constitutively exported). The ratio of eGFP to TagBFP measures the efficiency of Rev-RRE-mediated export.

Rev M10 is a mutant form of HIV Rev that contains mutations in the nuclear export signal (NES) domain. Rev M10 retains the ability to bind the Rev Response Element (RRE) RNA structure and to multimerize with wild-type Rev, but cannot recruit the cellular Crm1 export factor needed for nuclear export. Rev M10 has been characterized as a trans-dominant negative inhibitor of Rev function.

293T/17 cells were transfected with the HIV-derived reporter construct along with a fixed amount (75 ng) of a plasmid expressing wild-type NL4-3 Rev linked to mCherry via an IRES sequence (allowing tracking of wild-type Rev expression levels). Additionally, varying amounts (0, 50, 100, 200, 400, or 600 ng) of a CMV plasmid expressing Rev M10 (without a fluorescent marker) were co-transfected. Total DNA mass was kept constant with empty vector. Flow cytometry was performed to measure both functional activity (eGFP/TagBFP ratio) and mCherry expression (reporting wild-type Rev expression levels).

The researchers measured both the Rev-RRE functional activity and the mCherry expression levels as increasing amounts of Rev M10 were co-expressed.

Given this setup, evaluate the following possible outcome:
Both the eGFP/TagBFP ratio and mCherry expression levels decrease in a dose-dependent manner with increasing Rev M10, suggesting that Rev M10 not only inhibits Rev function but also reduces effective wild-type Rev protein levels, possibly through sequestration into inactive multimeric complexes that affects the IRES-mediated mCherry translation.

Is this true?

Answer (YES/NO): NO